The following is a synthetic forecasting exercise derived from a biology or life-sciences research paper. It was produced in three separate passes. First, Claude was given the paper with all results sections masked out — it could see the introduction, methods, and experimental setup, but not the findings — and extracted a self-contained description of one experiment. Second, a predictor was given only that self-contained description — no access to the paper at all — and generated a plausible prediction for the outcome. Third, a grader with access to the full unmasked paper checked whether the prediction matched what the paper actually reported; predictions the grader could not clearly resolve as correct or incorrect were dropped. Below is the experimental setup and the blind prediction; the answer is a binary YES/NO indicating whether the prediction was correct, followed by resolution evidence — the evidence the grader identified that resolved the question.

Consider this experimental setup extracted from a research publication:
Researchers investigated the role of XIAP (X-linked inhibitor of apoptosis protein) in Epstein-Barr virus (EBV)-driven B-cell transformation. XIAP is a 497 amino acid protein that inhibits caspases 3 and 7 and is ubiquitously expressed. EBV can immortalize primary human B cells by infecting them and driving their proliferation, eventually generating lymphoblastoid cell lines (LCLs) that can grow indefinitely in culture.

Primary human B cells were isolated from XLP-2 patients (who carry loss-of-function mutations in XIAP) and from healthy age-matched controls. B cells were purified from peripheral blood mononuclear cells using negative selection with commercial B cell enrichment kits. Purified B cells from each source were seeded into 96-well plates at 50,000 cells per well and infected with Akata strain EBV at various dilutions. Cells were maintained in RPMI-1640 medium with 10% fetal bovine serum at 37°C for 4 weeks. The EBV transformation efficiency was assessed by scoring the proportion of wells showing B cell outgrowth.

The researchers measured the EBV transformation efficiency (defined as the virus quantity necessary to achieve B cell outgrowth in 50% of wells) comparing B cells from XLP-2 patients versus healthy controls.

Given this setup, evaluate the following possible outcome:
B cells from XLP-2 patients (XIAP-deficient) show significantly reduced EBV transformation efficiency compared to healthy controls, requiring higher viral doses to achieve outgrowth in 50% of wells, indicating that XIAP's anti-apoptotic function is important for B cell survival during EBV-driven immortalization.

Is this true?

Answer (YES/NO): YES